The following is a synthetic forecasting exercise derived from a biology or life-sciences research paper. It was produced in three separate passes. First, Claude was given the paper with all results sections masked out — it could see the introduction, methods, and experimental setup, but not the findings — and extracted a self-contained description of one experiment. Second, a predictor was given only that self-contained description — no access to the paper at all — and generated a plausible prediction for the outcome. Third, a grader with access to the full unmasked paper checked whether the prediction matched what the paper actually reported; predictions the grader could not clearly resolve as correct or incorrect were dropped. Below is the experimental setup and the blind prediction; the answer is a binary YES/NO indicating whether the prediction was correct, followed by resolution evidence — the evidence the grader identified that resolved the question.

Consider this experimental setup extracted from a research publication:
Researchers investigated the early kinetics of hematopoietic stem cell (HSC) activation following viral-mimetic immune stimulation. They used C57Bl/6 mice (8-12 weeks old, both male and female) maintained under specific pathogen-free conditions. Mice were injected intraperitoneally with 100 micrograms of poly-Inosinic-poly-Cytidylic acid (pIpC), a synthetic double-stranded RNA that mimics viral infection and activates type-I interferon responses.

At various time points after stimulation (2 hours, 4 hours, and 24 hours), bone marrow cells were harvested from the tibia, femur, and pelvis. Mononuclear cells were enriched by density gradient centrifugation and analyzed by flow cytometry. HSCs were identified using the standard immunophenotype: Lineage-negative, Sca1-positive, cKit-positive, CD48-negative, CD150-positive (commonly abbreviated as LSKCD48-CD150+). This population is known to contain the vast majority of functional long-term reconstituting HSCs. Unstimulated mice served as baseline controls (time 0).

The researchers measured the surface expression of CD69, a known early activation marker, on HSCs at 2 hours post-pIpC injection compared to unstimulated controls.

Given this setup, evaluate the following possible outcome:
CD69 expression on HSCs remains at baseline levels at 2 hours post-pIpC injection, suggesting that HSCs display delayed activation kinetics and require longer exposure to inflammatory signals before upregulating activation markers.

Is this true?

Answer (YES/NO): NO